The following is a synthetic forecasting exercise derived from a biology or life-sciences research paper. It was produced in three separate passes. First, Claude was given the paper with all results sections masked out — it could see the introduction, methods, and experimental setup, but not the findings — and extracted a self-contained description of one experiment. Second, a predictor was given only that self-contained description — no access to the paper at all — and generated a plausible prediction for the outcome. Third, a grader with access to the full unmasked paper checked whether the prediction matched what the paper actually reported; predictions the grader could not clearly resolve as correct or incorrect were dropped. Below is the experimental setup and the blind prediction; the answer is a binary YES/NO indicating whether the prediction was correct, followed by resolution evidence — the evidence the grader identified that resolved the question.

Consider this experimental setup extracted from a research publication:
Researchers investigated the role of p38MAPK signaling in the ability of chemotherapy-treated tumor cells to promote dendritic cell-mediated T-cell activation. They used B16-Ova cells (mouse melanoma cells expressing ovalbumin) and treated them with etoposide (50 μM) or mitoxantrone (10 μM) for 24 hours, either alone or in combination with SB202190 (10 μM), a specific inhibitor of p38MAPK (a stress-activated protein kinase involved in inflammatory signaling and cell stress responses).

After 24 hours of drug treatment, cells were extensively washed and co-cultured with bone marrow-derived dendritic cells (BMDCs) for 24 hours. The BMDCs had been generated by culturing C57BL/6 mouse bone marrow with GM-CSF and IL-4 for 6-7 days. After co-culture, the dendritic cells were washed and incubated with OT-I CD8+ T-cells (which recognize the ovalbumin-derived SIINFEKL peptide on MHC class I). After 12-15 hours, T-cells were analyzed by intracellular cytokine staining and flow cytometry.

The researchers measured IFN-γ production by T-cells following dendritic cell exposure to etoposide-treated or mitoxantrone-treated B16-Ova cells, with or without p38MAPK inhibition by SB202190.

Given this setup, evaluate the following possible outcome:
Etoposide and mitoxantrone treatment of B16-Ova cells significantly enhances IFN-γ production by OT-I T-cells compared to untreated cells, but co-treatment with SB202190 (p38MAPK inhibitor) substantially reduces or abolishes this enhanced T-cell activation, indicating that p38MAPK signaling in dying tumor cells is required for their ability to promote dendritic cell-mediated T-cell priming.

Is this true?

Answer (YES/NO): NO